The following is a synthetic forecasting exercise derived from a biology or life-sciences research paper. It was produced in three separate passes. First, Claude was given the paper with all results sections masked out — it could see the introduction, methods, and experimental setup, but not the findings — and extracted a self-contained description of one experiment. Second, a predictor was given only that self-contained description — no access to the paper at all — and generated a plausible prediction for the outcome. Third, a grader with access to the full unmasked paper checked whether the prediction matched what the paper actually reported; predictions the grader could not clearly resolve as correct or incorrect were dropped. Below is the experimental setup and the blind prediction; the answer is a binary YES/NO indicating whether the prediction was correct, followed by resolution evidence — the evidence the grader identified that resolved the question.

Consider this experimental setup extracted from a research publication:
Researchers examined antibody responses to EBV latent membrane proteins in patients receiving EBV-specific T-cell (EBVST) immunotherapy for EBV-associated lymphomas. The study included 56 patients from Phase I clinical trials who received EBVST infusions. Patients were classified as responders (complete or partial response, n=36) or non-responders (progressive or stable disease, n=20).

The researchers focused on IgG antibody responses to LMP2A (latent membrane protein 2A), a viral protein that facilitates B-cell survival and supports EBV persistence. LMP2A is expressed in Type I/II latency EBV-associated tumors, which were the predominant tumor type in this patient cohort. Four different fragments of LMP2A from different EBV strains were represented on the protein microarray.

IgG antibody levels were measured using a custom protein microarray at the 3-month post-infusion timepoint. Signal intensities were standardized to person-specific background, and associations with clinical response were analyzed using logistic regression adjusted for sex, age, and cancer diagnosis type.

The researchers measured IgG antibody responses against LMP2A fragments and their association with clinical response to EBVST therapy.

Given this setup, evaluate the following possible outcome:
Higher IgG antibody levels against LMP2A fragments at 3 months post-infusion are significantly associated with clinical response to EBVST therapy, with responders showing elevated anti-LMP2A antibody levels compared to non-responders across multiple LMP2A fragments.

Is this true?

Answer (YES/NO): NO